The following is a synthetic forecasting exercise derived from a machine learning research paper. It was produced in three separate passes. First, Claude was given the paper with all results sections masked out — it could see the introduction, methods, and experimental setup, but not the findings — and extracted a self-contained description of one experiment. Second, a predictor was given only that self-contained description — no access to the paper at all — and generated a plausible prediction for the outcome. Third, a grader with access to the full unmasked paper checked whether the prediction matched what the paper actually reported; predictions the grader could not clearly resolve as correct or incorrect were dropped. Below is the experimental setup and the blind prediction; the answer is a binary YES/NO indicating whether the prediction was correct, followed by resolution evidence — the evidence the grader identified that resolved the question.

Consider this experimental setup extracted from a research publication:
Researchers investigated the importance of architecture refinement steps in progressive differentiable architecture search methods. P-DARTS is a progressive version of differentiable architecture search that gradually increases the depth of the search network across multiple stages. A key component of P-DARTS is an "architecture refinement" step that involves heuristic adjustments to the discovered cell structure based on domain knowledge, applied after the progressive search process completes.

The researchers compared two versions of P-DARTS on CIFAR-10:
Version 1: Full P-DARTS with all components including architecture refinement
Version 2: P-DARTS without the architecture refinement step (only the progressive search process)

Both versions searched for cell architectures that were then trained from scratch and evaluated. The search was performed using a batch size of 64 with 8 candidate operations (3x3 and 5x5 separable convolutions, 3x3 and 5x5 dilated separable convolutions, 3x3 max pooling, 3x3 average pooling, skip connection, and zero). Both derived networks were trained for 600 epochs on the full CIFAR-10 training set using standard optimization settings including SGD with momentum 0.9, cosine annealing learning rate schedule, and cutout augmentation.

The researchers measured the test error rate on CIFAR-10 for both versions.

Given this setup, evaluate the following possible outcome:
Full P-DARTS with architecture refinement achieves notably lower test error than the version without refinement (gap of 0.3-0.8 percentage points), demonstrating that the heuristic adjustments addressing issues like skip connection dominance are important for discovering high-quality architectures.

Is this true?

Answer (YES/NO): NO